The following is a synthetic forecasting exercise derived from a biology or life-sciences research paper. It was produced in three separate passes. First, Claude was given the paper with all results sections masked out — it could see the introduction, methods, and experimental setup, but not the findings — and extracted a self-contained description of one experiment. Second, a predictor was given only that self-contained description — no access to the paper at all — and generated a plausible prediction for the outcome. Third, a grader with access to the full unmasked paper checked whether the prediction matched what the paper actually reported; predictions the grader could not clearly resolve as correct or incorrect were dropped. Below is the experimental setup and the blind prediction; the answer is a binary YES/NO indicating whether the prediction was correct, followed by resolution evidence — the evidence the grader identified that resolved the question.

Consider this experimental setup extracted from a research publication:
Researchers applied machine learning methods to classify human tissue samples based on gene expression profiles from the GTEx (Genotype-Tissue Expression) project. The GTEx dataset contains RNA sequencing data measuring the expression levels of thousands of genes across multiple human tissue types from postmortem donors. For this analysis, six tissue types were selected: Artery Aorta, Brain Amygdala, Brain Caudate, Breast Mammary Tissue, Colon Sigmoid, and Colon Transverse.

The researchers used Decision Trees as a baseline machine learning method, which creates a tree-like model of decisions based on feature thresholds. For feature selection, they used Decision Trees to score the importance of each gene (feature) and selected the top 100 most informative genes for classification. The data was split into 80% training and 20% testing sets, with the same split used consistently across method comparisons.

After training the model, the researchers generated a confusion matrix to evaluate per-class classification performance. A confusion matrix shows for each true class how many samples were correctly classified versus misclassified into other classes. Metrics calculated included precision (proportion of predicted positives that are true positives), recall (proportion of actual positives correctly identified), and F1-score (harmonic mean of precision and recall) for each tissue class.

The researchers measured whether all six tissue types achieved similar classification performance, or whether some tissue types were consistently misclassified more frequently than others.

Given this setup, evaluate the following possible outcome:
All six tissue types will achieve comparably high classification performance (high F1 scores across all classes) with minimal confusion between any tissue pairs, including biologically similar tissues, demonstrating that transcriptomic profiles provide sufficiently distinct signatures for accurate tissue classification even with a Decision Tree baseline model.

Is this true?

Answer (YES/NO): NO